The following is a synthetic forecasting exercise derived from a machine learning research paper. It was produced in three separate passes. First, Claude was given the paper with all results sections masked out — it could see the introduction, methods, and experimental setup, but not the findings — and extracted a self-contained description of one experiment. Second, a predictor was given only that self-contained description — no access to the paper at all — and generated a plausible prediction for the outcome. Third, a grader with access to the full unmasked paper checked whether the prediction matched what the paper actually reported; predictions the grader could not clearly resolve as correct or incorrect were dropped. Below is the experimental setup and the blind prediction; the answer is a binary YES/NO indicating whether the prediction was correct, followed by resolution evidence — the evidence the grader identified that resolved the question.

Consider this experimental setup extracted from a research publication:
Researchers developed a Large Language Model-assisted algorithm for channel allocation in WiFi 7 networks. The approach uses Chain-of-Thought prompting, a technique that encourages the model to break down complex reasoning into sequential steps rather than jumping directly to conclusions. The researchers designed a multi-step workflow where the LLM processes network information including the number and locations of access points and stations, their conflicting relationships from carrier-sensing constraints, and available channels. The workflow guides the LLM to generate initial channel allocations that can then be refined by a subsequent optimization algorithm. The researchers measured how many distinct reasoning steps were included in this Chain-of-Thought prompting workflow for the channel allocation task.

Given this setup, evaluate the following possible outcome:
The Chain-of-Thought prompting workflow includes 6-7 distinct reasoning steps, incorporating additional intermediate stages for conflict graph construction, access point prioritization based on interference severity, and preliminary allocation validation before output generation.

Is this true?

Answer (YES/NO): NO